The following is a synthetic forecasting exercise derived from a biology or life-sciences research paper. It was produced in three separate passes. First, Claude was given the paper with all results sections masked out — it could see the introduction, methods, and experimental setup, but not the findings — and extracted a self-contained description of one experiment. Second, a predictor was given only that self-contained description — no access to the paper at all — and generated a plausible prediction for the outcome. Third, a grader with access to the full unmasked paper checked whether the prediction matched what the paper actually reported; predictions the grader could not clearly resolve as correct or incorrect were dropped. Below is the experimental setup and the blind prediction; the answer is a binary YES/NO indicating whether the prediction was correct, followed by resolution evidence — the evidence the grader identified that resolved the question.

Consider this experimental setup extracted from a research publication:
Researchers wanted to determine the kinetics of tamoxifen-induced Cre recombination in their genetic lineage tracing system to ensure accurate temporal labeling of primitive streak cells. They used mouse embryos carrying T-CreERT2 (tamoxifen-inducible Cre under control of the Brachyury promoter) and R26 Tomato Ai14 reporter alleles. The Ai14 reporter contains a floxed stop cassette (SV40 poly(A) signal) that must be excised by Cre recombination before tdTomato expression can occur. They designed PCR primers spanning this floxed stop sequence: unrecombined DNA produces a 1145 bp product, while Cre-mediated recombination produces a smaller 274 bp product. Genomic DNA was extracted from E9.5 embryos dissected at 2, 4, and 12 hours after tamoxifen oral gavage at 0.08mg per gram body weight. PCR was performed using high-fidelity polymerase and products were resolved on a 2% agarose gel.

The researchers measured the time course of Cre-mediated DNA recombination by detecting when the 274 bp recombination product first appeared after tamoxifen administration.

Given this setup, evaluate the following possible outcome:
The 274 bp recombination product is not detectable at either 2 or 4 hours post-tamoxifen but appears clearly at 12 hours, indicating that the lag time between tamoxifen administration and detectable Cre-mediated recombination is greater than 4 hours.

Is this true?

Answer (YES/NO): NO